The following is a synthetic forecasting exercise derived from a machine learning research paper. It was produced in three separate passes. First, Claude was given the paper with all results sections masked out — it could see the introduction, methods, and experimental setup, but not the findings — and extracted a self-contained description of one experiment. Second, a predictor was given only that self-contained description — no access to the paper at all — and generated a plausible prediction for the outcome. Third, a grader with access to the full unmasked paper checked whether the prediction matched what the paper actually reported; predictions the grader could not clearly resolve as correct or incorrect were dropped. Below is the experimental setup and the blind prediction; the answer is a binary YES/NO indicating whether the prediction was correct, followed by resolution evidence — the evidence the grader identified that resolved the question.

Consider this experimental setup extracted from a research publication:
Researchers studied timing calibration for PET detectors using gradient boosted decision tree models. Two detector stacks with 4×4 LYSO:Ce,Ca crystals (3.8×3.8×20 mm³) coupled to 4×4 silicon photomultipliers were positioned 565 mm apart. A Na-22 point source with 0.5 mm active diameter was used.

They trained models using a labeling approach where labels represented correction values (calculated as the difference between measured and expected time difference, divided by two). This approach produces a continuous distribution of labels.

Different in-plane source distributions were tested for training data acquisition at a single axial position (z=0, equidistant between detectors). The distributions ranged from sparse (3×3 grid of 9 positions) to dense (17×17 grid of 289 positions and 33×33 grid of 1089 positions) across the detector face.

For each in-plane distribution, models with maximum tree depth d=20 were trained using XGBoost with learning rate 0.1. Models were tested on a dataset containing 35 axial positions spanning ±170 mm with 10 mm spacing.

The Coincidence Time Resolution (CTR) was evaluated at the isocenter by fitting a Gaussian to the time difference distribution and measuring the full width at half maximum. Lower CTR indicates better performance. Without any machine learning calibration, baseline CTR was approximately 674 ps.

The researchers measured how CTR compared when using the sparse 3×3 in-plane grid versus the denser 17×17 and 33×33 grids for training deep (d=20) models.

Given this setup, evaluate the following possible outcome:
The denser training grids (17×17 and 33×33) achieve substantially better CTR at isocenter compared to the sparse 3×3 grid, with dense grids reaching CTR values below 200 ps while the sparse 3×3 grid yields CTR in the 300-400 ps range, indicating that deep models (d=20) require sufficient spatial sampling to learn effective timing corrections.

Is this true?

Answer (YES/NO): NO